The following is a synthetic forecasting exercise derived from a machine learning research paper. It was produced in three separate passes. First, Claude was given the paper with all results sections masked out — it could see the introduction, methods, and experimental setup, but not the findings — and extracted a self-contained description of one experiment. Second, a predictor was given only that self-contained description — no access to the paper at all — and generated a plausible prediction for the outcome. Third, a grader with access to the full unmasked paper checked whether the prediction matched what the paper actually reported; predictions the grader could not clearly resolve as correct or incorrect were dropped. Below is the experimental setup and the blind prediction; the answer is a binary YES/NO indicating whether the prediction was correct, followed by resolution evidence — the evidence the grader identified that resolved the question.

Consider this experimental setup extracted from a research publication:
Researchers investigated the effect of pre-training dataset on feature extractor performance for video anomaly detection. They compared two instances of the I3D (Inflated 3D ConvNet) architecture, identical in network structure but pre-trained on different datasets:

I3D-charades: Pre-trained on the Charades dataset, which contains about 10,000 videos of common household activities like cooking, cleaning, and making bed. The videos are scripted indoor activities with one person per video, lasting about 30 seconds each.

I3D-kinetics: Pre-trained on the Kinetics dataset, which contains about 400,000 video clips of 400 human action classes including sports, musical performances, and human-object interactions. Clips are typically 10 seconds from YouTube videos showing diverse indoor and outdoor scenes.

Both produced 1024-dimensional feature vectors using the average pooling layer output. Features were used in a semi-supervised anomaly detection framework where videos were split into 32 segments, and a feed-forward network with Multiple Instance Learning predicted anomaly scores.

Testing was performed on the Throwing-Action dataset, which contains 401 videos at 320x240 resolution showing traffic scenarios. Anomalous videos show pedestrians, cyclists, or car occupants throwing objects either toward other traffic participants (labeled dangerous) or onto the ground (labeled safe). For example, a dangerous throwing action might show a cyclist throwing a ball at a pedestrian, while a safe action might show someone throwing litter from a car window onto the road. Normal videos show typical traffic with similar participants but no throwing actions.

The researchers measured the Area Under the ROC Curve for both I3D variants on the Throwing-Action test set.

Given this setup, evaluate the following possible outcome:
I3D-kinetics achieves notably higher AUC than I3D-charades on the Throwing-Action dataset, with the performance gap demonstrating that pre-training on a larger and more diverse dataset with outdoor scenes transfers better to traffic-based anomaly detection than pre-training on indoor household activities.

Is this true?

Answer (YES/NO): NO